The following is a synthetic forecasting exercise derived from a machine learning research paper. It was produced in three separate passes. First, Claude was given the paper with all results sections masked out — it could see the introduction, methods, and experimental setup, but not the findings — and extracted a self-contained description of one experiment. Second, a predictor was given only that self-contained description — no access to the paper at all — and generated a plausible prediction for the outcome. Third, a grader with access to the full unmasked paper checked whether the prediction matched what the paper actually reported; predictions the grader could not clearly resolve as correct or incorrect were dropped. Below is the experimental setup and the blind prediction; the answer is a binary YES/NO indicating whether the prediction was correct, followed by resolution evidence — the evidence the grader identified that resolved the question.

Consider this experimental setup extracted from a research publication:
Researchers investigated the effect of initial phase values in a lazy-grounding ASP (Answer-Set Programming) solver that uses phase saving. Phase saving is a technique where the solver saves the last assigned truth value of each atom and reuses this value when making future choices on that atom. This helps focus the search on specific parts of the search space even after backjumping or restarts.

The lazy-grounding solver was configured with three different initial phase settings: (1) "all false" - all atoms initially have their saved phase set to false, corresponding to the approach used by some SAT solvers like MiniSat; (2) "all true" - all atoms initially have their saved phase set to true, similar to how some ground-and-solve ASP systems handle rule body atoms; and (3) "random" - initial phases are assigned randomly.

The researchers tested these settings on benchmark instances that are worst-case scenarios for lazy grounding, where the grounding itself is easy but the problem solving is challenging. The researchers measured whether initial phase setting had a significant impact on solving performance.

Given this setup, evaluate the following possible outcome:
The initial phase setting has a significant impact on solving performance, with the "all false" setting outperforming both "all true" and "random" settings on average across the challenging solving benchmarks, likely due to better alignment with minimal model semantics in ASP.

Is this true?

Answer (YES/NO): NO